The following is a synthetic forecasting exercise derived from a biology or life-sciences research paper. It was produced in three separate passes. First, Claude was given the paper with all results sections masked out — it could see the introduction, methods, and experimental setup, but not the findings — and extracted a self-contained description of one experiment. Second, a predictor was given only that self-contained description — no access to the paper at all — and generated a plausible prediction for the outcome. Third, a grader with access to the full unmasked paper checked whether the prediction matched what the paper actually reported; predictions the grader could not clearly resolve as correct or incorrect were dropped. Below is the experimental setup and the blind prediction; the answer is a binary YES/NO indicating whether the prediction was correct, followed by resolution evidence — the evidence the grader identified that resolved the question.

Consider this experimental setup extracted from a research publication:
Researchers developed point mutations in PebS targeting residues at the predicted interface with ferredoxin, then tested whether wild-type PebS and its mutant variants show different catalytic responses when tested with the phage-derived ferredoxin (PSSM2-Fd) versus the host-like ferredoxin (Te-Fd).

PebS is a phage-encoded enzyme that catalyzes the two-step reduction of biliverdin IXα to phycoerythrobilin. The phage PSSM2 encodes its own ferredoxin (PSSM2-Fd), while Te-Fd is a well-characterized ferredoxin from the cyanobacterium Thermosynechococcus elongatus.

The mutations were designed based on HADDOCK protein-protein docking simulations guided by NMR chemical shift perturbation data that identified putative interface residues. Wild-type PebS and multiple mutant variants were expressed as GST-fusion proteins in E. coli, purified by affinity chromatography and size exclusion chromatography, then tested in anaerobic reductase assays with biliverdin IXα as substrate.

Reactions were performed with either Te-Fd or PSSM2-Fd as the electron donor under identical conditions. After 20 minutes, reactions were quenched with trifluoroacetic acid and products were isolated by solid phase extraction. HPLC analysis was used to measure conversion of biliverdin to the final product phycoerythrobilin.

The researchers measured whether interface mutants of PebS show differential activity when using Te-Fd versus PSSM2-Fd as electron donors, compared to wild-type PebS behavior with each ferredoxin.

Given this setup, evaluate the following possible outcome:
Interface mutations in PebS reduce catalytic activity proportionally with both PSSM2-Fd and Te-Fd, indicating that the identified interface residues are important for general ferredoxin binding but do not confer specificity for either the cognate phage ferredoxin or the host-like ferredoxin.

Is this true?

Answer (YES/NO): NO